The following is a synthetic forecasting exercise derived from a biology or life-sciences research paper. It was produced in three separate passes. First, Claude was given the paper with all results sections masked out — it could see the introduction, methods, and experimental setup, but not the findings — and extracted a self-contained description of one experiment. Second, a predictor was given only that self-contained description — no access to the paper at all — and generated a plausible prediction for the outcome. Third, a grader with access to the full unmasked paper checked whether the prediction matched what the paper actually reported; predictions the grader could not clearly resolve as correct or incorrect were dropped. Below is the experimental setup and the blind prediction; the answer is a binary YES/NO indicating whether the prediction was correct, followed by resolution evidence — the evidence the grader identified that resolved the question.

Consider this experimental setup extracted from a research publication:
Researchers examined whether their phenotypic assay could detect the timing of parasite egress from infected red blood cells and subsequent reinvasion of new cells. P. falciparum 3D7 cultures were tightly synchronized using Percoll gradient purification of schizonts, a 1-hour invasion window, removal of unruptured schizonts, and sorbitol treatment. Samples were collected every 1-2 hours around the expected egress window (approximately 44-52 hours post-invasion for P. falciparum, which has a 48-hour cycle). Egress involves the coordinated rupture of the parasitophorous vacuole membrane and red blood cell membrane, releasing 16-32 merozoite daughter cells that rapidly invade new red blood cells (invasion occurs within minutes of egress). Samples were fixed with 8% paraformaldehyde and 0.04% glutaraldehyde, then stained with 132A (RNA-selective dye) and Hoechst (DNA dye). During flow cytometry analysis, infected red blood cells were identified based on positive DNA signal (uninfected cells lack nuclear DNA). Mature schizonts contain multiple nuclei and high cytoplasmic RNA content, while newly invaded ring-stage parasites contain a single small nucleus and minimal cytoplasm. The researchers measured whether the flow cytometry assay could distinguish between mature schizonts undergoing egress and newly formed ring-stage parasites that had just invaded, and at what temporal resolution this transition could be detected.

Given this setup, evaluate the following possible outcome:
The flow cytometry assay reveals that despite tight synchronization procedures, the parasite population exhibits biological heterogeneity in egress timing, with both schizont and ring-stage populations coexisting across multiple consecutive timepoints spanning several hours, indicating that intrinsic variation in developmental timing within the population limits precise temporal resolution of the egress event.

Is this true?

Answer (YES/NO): NO